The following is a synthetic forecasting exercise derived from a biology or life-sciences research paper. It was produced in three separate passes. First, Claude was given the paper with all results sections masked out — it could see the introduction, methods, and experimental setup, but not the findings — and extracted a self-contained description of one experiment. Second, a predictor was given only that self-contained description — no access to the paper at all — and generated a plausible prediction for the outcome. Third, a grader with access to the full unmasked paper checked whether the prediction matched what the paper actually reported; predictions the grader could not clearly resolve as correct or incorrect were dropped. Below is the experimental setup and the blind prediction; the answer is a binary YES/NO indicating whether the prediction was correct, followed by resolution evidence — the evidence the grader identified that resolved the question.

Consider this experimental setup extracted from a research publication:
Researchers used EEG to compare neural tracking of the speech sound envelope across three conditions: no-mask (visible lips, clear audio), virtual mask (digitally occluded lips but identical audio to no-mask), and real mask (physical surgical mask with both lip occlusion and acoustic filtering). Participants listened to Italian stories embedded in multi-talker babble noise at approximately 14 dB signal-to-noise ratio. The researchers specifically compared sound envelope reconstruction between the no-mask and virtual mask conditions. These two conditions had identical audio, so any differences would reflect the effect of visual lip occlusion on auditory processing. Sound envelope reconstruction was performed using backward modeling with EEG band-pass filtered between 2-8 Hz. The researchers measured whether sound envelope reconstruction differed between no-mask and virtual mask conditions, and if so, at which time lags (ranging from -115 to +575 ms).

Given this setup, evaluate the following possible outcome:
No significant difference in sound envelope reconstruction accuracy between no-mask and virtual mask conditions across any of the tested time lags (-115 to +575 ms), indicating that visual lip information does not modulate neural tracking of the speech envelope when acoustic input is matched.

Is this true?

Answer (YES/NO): NO